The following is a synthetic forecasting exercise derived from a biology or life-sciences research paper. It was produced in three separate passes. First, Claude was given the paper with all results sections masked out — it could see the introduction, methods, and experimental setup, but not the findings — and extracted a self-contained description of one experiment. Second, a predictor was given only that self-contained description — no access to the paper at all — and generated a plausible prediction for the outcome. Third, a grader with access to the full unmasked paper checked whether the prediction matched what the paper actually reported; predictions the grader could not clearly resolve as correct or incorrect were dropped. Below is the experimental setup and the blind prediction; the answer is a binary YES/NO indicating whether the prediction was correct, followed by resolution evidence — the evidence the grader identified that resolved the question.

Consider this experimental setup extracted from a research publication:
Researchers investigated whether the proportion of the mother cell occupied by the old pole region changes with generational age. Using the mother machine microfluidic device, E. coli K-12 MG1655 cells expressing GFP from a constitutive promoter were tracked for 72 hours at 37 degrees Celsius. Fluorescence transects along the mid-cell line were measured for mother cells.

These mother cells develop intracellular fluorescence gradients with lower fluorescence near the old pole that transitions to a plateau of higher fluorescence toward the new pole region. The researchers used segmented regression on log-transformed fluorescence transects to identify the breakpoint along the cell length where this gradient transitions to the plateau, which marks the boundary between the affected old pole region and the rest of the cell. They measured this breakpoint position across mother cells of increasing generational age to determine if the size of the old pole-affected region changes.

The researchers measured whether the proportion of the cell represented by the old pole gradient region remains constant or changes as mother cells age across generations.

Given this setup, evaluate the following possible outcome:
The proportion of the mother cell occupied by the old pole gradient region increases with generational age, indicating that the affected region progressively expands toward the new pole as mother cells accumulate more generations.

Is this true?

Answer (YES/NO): YES